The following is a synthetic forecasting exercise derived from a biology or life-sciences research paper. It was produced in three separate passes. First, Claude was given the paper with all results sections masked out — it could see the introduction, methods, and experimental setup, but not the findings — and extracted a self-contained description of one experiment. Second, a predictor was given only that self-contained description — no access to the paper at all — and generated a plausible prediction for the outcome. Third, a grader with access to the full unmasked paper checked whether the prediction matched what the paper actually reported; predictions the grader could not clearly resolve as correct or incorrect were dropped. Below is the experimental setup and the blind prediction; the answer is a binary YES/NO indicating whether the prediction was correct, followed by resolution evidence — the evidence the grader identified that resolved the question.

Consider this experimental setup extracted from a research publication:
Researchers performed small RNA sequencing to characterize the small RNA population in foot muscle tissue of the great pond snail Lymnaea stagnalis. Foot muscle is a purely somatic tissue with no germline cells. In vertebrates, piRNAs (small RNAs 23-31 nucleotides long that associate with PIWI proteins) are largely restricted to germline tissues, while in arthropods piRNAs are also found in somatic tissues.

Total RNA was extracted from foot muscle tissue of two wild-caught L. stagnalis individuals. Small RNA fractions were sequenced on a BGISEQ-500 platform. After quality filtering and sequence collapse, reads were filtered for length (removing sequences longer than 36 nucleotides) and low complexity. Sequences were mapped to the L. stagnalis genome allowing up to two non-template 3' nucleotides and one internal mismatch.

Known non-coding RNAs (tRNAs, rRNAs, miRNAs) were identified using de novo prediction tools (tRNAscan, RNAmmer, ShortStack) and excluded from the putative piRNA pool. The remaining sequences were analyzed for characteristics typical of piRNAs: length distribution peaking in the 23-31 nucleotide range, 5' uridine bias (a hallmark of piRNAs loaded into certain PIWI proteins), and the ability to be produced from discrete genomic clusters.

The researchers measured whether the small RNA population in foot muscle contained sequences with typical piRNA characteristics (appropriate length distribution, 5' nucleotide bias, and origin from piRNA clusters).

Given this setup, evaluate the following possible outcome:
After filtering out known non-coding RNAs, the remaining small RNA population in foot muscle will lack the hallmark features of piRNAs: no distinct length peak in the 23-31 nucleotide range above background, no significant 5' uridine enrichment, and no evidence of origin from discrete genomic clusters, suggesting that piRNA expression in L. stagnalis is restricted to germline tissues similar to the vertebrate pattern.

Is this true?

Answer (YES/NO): NO